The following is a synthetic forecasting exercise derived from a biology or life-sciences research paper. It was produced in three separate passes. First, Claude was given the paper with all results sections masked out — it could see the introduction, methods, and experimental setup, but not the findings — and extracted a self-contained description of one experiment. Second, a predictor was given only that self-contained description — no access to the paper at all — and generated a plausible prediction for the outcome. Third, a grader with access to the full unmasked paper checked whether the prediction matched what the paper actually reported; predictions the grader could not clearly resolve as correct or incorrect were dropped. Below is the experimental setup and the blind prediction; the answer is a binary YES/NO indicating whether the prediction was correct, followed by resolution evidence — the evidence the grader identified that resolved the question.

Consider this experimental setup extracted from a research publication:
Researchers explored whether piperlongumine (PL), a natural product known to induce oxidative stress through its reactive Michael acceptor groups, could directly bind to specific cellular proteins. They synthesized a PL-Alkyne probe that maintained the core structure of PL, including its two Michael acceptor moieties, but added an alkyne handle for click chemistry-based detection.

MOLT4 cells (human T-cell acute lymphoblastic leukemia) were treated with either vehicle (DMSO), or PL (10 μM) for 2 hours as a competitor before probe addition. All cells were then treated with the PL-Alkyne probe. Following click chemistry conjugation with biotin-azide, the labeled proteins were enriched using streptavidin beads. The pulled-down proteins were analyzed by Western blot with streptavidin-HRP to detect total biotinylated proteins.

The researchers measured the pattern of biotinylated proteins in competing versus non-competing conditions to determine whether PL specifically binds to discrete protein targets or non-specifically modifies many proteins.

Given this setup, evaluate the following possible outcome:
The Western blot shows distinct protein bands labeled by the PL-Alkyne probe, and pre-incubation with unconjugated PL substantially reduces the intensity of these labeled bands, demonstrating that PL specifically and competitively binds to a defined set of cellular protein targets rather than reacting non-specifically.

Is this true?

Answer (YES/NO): YES